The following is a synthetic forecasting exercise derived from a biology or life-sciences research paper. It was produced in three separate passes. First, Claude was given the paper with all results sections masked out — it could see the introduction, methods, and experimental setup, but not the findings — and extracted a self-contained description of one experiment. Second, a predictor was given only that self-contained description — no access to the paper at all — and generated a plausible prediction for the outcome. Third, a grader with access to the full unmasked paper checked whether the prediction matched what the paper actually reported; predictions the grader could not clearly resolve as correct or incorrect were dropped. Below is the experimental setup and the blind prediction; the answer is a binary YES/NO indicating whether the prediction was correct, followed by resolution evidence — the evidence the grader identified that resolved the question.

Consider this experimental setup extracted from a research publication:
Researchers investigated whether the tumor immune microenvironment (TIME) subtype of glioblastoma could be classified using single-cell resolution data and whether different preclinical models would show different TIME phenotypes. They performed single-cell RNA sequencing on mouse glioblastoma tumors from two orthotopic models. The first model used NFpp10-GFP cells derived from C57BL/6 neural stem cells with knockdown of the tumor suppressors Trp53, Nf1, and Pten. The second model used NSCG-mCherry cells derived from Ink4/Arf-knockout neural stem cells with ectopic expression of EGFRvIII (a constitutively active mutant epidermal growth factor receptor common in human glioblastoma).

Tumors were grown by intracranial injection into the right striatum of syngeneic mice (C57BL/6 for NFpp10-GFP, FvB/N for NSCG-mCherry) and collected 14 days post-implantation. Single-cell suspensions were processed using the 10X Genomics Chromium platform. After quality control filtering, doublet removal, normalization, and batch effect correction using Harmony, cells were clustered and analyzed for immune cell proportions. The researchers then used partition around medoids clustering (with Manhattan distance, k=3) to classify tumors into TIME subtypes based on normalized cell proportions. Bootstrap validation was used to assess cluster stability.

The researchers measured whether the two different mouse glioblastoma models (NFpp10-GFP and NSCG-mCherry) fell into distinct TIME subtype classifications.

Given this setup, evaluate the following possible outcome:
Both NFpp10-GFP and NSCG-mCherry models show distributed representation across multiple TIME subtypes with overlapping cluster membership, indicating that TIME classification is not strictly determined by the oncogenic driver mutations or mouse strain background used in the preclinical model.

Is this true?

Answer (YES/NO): NO